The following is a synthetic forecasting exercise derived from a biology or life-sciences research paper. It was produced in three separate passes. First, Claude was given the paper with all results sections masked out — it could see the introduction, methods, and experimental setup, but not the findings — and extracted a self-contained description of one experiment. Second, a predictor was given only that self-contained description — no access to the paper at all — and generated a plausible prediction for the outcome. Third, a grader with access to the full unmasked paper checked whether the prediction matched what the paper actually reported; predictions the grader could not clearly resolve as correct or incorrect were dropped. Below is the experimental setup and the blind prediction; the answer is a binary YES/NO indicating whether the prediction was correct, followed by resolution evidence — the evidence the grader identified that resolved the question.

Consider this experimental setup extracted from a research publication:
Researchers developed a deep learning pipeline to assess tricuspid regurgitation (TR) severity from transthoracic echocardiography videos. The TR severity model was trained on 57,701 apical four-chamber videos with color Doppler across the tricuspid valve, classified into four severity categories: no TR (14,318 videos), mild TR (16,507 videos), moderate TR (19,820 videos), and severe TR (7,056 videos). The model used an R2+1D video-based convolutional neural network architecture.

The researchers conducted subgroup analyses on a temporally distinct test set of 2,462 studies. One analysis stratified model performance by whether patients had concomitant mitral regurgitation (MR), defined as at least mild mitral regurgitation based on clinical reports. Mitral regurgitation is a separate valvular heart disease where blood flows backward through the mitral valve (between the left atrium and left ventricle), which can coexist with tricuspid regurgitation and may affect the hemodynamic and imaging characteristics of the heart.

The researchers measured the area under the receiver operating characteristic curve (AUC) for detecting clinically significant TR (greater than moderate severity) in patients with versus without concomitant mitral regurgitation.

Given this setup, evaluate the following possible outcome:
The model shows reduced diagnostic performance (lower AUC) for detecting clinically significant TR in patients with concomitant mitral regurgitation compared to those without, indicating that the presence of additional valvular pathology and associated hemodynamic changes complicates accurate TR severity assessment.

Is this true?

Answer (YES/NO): NO